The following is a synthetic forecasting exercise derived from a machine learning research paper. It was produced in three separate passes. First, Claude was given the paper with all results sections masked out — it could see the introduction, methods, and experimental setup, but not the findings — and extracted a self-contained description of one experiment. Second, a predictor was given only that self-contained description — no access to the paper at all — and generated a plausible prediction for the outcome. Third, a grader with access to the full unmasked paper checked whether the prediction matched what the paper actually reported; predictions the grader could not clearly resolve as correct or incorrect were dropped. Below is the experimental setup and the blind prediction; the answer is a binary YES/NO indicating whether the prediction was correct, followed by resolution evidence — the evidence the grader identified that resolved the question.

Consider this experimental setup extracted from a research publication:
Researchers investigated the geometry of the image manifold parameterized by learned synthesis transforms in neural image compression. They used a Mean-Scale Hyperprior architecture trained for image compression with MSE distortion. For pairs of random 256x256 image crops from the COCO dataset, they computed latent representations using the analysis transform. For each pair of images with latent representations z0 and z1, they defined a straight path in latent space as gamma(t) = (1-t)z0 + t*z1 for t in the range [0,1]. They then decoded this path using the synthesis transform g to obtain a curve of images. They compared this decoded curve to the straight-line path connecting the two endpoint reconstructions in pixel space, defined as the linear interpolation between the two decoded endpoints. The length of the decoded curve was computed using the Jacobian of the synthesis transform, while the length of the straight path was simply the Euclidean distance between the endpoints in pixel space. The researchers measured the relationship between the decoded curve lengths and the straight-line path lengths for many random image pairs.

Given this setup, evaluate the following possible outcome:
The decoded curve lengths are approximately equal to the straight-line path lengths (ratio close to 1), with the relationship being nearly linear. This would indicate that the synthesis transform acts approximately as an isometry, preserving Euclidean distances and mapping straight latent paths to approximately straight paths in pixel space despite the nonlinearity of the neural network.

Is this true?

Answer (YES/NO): YES